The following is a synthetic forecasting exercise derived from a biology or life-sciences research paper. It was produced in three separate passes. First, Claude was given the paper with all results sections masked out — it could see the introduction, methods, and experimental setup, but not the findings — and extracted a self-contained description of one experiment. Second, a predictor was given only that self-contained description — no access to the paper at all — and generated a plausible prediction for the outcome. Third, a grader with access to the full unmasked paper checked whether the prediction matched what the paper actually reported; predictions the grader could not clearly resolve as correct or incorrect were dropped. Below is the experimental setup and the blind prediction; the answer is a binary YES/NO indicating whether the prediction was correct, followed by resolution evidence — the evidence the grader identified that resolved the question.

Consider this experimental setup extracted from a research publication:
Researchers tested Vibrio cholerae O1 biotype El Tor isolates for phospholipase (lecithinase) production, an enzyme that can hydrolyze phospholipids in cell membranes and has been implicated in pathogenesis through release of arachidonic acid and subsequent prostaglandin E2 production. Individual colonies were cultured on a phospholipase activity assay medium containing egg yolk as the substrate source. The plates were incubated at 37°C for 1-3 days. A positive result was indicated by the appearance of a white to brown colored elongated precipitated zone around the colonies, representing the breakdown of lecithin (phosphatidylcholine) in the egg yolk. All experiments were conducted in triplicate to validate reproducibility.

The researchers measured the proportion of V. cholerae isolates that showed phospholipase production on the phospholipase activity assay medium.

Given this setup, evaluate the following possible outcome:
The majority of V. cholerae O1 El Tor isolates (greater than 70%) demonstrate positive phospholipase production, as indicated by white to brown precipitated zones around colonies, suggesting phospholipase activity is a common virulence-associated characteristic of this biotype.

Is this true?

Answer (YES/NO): YES